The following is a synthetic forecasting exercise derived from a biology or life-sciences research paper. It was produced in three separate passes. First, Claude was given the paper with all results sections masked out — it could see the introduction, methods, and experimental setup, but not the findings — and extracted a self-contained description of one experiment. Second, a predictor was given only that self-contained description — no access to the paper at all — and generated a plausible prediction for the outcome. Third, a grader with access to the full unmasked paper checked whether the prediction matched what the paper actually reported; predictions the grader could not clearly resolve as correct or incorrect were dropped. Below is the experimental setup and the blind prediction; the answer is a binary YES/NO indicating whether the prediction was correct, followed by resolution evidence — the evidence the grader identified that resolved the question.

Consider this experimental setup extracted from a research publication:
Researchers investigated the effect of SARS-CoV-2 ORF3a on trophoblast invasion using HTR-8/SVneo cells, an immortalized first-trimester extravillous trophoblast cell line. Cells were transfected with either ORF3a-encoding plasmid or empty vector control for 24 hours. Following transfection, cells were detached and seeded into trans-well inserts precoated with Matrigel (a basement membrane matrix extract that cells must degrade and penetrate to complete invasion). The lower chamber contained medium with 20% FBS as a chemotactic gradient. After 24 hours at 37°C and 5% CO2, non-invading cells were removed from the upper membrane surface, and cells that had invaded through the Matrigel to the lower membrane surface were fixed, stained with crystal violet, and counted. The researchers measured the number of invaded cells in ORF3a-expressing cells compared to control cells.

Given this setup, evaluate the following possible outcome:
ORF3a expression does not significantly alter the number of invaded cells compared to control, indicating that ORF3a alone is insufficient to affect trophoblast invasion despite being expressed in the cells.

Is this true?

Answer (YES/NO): NO